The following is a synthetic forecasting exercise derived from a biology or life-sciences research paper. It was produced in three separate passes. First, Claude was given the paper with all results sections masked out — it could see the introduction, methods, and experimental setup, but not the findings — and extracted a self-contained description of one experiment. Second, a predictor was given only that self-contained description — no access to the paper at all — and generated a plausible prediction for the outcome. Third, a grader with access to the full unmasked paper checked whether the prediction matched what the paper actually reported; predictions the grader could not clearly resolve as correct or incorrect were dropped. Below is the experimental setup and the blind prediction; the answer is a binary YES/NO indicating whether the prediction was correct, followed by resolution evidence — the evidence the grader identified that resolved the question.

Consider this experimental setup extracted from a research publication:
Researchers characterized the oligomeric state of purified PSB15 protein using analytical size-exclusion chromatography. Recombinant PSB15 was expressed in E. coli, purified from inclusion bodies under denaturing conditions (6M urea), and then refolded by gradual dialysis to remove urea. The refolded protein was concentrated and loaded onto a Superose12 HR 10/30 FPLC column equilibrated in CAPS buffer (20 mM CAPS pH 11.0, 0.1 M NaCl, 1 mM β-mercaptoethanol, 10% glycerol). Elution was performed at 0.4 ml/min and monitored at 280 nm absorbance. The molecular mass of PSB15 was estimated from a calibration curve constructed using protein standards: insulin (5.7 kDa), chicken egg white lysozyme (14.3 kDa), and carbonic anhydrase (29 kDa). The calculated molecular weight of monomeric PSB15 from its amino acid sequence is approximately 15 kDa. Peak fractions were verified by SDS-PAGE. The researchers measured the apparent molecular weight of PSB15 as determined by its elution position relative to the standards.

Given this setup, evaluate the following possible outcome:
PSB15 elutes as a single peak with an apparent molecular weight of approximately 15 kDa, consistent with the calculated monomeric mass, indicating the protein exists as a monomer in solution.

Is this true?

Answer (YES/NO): YES